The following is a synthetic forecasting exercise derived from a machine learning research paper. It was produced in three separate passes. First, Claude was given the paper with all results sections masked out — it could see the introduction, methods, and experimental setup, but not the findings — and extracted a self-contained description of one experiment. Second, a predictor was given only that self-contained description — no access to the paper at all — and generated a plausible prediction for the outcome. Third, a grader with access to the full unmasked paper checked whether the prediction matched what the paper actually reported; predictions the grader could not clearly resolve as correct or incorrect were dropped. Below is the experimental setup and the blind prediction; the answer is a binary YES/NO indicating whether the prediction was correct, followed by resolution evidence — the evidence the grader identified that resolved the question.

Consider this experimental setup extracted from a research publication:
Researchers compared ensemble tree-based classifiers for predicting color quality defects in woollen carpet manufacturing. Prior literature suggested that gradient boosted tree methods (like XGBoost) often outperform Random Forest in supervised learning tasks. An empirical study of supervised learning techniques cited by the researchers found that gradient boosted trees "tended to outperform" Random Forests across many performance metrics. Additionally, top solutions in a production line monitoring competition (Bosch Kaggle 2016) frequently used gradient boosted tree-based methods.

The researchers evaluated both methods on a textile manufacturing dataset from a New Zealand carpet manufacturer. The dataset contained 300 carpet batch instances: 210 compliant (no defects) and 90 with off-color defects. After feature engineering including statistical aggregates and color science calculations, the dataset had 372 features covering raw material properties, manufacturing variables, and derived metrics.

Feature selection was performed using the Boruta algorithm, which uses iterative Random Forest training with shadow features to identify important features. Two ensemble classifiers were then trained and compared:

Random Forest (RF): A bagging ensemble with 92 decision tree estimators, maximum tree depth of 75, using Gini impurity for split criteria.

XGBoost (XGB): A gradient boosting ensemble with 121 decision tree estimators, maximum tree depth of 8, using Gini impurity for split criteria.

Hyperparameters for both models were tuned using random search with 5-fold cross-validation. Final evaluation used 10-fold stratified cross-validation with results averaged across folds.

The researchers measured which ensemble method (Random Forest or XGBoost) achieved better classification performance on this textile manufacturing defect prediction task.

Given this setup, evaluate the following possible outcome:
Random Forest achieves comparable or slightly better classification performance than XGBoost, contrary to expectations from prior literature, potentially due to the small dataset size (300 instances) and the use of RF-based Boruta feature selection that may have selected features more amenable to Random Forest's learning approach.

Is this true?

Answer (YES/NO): YES